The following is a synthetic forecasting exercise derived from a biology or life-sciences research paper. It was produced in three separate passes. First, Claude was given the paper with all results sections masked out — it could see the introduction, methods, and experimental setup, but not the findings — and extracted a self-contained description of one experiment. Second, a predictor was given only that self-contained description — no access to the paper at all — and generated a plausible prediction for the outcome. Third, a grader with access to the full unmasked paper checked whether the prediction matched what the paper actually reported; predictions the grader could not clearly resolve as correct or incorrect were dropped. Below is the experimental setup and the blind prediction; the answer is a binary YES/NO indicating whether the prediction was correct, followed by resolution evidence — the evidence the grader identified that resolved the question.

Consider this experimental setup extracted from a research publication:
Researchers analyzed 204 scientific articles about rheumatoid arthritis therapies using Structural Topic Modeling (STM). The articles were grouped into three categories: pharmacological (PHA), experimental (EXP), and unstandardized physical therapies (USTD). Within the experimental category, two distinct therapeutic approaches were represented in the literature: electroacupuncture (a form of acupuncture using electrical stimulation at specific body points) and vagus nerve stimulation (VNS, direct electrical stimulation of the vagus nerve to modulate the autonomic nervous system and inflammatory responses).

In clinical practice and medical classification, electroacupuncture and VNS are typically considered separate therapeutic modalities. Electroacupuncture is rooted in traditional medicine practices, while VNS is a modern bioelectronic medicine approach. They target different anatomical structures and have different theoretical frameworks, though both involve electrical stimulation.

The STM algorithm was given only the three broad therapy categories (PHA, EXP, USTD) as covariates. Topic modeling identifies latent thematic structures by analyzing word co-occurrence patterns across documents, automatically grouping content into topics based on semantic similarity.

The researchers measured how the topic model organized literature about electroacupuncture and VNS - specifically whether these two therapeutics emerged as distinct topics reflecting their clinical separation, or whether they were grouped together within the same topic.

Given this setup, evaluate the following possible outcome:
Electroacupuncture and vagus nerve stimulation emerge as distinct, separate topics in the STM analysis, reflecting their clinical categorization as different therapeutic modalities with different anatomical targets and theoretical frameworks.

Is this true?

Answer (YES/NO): NO